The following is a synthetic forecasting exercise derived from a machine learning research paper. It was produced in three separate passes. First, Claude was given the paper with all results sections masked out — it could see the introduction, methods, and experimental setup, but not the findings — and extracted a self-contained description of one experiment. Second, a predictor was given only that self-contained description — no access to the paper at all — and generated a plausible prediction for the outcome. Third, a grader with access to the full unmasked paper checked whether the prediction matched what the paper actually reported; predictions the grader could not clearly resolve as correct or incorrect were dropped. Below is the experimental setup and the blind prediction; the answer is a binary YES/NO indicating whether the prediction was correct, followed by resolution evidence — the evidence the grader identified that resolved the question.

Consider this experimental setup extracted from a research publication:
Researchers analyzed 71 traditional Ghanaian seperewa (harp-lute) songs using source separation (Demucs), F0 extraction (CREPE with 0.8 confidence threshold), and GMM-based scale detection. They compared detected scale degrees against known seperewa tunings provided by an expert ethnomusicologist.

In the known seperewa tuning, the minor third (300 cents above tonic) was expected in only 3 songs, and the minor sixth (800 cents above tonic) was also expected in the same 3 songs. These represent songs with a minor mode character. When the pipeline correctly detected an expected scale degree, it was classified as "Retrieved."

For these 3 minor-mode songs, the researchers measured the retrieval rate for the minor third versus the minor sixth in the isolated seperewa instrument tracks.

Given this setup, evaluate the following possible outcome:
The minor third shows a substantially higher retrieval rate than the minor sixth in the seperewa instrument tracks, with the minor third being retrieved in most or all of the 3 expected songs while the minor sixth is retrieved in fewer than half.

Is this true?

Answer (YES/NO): NO